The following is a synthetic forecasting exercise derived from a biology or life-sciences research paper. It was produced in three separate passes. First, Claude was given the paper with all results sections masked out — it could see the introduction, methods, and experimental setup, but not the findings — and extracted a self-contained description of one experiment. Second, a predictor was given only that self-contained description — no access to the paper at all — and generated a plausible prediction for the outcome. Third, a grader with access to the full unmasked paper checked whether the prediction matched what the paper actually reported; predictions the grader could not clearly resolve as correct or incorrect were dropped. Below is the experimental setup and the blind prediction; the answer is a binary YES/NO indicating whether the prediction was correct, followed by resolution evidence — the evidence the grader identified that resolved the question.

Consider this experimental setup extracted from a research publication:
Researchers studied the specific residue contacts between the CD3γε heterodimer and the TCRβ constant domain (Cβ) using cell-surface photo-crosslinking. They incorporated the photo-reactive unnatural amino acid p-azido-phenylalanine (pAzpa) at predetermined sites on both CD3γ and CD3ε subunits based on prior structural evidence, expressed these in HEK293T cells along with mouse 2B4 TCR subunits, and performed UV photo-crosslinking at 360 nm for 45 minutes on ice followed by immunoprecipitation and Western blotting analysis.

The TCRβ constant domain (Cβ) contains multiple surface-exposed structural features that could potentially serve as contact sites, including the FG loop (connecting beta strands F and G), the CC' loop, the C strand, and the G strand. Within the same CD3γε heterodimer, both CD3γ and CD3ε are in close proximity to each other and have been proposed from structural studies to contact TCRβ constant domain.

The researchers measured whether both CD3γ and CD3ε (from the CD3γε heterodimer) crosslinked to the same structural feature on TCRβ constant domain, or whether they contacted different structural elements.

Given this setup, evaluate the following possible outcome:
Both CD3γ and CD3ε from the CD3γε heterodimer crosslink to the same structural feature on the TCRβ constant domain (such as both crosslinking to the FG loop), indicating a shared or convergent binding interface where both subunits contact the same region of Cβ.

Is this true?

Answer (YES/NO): NO